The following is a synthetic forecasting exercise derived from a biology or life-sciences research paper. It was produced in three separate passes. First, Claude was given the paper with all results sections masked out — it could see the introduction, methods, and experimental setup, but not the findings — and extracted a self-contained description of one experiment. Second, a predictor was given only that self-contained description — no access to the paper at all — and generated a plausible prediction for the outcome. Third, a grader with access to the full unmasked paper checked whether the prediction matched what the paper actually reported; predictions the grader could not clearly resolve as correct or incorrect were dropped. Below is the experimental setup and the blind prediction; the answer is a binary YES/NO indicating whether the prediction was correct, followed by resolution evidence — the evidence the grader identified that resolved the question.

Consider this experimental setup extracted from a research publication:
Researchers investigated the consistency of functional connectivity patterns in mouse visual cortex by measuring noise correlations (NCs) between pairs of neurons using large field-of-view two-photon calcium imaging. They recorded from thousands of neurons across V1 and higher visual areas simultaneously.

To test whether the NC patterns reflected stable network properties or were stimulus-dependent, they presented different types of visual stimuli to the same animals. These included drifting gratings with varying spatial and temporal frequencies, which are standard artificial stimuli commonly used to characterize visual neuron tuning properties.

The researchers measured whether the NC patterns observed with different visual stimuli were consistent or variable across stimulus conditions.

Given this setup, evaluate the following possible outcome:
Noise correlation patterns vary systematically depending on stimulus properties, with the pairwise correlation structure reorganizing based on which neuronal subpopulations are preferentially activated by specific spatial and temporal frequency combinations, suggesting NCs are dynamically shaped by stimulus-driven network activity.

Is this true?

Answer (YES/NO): NO